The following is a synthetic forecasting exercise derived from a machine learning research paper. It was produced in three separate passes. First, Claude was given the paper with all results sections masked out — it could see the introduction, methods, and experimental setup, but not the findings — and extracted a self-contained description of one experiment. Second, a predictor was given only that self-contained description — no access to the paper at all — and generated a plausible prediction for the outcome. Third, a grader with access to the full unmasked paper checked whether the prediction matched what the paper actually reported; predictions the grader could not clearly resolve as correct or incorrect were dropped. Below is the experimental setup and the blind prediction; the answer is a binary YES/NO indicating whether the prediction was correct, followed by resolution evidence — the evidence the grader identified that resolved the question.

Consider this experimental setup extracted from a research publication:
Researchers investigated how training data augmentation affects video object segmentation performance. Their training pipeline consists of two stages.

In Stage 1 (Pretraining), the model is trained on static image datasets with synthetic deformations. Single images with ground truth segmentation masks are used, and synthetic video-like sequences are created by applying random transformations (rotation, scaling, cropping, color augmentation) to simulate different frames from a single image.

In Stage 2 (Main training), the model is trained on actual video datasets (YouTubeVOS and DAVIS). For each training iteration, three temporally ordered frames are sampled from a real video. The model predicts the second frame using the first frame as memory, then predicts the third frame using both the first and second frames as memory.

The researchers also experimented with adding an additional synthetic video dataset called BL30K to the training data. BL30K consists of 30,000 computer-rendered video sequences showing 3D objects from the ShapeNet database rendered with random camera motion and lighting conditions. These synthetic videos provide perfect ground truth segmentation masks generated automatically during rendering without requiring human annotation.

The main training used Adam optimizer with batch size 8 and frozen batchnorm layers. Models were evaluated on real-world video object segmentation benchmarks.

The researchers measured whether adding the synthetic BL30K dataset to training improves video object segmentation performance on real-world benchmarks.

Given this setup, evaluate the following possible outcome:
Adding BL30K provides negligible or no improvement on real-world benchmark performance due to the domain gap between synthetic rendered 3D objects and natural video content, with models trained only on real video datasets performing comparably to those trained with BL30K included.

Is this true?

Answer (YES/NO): NO